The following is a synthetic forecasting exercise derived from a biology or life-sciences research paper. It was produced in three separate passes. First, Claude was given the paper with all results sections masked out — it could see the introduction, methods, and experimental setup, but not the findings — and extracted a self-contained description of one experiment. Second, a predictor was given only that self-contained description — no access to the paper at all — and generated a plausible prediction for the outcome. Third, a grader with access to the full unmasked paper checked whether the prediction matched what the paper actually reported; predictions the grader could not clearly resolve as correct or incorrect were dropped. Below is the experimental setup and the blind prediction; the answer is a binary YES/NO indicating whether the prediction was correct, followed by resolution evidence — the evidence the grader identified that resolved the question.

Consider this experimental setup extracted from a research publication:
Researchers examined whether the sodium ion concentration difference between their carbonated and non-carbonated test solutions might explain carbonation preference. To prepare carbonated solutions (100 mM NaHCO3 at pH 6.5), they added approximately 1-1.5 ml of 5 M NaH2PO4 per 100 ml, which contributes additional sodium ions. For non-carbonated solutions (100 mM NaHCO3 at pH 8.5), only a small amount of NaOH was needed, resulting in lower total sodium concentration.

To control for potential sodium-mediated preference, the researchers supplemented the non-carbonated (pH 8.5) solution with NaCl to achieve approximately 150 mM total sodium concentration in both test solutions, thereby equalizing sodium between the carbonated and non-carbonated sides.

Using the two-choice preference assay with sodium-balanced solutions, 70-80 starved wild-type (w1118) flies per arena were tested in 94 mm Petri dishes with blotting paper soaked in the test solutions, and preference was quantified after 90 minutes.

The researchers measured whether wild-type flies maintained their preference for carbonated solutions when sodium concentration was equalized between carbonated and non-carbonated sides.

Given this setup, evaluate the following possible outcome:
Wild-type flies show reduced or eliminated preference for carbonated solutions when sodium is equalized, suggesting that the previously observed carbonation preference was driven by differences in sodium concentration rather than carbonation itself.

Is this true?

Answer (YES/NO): NO